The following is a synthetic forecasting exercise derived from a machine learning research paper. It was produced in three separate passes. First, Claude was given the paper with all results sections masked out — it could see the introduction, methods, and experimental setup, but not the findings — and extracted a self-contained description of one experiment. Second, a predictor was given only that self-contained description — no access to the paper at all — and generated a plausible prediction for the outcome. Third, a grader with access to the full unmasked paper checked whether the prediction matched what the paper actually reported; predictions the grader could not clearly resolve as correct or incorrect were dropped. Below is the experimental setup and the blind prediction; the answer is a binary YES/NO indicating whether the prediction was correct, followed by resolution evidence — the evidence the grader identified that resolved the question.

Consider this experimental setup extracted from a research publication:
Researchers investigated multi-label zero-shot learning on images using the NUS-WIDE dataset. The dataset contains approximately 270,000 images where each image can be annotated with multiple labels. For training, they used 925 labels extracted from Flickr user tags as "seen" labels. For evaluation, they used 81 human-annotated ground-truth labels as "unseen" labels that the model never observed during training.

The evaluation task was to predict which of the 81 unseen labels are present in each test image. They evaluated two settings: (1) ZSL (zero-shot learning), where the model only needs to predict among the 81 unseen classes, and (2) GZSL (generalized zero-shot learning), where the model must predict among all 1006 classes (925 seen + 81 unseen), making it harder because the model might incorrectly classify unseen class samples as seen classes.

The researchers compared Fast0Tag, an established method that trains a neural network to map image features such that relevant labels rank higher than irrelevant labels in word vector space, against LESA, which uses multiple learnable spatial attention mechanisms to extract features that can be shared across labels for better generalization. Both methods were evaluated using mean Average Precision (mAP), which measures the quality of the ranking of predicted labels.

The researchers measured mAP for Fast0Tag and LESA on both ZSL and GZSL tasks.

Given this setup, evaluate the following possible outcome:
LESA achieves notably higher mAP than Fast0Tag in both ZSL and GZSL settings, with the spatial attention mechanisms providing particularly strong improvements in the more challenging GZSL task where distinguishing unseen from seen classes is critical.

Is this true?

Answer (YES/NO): YES